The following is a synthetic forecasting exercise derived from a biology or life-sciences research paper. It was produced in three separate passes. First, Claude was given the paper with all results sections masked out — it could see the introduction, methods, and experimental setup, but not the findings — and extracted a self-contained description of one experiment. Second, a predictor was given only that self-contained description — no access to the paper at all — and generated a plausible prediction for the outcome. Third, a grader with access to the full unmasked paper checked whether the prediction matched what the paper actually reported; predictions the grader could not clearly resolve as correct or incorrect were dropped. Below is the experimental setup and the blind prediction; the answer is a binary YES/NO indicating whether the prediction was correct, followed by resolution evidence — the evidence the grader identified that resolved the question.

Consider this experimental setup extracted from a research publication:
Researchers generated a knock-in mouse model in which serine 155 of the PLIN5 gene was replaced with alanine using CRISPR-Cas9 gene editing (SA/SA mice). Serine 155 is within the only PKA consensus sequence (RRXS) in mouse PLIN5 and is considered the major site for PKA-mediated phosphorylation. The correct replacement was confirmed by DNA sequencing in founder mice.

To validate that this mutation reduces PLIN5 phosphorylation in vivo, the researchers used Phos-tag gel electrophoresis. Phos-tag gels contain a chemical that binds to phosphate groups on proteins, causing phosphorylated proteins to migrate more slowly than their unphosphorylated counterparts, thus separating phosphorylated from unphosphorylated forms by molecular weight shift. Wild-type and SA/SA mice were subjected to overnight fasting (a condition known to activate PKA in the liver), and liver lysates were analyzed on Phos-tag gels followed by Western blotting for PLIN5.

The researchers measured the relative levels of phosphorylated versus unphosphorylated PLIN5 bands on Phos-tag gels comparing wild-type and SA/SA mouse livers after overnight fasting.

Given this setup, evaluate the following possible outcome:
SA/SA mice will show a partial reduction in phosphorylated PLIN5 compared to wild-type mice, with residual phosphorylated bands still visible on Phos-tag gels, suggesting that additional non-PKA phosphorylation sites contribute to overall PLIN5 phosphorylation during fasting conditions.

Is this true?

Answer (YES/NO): NO